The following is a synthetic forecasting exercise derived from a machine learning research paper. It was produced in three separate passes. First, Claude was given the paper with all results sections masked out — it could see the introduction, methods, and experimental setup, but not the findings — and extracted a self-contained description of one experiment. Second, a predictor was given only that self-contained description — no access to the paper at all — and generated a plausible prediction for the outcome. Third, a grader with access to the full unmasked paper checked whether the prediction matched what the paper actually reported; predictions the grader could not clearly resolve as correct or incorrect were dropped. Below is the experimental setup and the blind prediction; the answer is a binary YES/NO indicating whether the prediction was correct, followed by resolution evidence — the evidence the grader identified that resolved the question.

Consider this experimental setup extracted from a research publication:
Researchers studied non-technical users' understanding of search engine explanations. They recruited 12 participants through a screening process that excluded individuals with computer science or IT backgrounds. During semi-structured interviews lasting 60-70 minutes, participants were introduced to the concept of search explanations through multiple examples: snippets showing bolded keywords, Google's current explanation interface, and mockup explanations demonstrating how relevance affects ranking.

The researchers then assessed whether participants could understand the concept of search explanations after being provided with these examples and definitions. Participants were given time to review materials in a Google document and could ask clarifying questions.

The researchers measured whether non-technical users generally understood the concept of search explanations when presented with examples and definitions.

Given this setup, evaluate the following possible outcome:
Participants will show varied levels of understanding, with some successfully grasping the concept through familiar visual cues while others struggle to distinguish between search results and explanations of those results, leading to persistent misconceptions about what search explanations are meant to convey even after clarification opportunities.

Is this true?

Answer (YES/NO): NO